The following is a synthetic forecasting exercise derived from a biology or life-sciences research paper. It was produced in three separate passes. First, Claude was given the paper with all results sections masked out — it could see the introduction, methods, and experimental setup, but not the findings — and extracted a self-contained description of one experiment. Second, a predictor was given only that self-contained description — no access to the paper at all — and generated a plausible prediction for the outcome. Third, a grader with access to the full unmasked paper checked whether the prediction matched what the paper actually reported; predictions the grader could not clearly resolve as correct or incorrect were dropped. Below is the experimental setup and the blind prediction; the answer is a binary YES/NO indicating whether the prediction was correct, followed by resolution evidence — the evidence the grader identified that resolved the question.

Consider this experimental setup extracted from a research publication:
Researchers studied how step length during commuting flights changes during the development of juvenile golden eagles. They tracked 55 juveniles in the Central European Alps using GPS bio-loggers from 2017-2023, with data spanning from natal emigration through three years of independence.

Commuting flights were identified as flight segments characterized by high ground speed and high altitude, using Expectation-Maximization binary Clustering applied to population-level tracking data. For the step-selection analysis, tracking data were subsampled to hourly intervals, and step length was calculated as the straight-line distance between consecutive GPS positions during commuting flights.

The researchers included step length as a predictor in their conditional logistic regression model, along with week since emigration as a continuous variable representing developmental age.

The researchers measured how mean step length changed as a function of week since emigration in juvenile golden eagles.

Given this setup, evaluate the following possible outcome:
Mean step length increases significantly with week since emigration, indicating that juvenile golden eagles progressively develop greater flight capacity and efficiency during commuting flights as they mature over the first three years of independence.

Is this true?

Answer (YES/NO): YES